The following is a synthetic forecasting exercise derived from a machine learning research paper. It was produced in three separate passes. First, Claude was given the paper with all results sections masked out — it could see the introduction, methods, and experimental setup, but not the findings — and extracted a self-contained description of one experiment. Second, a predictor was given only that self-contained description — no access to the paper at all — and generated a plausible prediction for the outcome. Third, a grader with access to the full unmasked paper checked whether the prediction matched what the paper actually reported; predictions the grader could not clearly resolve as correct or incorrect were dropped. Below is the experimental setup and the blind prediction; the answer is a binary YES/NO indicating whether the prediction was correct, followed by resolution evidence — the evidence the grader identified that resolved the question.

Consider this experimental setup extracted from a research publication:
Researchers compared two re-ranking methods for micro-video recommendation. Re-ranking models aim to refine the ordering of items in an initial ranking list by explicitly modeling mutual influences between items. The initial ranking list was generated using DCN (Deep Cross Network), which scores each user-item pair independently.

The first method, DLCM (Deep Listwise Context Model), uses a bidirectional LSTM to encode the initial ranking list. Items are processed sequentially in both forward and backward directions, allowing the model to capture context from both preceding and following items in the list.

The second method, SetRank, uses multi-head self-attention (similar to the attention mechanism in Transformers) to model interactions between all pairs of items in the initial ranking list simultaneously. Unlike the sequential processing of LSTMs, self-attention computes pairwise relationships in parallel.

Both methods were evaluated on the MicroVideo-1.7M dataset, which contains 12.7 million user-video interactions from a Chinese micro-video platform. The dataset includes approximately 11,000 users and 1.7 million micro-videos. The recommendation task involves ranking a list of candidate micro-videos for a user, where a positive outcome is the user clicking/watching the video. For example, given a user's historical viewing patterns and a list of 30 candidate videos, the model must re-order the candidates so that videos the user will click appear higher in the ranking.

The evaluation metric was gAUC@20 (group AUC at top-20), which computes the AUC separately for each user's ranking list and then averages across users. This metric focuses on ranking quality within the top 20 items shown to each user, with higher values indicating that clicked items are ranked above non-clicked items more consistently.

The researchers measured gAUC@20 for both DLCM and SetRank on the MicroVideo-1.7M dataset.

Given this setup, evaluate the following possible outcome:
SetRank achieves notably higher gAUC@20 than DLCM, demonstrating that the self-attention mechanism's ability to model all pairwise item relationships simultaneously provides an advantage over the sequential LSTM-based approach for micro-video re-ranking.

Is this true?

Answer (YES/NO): NO